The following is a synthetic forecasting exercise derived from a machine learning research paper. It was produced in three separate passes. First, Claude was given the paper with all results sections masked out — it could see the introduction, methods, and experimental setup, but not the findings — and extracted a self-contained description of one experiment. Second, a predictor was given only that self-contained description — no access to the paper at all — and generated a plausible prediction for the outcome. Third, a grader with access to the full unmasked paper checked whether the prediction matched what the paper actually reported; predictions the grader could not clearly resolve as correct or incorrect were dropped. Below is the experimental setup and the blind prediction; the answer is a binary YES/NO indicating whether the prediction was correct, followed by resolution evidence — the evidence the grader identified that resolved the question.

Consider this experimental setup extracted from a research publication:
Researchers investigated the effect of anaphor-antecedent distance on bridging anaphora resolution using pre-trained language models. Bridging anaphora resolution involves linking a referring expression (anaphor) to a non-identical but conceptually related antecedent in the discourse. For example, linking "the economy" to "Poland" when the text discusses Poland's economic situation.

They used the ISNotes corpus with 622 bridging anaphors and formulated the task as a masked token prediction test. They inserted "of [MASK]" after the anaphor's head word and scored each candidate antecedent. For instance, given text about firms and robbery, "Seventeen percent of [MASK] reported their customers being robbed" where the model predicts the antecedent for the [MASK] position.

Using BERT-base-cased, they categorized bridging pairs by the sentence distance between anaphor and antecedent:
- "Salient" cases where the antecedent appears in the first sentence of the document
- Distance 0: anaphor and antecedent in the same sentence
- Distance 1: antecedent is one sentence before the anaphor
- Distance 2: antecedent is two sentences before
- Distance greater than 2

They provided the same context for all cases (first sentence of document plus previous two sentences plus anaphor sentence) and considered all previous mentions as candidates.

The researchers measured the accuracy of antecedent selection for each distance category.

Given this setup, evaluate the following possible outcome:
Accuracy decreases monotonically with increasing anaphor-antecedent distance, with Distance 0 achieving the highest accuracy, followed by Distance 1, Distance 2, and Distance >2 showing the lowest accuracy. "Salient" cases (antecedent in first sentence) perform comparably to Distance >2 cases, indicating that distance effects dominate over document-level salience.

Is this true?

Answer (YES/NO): NO